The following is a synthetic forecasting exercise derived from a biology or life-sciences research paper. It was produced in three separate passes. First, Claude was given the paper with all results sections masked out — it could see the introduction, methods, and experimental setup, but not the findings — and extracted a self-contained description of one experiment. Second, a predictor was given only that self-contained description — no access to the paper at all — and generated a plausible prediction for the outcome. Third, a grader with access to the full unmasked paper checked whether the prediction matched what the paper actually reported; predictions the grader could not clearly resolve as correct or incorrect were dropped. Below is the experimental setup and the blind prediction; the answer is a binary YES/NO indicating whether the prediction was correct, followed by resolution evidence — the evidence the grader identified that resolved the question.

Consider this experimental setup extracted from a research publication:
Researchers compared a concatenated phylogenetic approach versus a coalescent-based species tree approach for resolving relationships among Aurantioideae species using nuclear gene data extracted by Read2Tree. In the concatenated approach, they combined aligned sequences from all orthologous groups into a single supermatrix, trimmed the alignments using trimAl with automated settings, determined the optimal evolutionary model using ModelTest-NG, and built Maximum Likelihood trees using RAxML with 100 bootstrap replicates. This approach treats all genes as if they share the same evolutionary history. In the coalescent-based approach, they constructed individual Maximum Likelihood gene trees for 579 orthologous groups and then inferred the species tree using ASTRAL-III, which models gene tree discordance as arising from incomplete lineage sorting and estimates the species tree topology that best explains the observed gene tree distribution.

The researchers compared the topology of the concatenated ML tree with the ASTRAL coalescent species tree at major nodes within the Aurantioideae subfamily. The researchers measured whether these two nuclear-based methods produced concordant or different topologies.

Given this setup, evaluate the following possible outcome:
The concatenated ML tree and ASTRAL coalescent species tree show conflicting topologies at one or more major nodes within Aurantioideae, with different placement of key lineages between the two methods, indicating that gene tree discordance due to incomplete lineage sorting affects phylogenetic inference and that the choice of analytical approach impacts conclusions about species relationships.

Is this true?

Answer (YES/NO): YES